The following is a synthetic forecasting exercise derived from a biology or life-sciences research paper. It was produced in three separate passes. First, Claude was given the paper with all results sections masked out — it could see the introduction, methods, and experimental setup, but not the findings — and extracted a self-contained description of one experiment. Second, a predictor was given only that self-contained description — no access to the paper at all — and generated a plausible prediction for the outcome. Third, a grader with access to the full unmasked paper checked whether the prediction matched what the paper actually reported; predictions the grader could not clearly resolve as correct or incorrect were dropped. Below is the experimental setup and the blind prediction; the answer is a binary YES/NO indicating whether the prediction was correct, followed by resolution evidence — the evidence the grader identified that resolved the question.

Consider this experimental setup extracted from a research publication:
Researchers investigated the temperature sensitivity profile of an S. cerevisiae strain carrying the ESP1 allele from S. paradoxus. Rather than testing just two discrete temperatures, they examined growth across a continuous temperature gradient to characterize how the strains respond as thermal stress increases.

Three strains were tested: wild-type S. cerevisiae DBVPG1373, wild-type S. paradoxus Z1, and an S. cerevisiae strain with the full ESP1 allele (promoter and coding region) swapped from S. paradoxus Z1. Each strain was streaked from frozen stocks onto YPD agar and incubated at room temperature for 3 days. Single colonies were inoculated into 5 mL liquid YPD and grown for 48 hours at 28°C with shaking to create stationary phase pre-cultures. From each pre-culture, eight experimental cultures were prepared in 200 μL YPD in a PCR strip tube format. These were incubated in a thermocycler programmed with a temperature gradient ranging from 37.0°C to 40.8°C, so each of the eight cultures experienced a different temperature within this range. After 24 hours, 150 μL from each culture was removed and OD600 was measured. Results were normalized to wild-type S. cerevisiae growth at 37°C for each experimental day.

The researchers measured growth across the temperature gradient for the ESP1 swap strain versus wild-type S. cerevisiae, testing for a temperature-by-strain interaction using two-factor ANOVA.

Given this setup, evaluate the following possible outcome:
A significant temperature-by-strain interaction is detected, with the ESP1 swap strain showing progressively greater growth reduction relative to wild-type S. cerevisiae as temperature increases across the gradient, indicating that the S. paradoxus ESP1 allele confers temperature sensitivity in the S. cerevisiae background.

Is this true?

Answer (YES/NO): NO